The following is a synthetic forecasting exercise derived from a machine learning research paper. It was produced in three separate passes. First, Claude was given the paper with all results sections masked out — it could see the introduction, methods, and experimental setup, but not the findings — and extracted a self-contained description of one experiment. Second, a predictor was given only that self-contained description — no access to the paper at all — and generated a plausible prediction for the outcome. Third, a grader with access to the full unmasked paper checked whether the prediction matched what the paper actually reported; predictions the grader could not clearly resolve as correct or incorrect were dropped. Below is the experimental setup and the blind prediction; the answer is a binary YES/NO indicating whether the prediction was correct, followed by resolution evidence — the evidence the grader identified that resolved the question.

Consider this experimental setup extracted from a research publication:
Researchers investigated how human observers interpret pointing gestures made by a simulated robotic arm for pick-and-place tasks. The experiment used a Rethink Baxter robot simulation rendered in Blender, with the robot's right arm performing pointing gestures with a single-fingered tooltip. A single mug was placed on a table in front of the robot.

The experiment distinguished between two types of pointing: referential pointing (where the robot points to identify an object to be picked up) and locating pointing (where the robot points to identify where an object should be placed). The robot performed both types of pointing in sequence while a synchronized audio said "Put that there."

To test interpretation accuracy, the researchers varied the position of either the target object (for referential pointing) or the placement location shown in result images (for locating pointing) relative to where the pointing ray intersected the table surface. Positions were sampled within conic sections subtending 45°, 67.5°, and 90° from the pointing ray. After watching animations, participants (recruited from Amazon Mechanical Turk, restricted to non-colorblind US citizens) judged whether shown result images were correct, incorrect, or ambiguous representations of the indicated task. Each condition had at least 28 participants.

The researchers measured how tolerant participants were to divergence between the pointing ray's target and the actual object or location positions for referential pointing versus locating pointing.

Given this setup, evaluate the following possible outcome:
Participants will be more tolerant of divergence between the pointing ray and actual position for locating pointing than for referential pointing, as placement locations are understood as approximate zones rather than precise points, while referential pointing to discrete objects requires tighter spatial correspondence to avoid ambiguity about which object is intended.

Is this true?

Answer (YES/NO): NO